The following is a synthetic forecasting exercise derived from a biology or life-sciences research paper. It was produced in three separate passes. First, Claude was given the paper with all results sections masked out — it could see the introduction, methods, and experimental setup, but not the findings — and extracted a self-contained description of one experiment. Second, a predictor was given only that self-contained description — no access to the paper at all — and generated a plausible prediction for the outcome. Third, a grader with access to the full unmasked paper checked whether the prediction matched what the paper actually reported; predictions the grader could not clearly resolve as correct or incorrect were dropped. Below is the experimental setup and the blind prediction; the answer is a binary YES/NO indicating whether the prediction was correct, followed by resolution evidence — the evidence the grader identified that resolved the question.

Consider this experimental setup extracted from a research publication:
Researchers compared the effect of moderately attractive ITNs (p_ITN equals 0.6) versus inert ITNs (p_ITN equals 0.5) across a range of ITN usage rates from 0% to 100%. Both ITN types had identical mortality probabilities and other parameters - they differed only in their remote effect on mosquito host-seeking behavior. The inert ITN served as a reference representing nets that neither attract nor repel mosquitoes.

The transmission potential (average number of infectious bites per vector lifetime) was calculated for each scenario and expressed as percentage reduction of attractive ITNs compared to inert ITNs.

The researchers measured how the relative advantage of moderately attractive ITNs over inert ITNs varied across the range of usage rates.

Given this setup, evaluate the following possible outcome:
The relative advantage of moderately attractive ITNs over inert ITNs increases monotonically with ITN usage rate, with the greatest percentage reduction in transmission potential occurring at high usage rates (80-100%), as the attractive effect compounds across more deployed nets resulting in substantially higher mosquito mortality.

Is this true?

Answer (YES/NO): NO